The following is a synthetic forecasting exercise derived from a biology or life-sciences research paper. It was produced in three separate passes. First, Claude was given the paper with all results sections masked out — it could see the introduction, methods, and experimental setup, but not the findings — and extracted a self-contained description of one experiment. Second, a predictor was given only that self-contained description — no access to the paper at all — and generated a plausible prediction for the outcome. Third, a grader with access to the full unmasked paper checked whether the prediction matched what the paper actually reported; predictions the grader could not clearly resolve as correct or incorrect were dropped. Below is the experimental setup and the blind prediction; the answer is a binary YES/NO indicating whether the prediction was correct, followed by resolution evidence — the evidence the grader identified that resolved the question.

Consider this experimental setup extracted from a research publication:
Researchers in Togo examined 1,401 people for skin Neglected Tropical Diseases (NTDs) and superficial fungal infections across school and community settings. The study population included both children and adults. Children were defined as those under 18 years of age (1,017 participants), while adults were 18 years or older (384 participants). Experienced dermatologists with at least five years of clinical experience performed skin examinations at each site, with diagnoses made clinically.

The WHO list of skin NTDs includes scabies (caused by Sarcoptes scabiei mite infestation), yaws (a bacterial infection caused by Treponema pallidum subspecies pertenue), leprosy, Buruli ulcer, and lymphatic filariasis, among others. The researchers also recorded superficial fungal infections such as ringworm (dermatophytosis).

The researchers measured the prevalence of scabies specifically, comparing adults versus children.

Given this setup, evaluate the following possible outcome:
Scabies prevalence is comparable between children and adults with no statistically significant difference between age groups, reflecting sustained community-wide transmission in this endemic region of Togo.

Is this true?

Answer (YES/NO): NO